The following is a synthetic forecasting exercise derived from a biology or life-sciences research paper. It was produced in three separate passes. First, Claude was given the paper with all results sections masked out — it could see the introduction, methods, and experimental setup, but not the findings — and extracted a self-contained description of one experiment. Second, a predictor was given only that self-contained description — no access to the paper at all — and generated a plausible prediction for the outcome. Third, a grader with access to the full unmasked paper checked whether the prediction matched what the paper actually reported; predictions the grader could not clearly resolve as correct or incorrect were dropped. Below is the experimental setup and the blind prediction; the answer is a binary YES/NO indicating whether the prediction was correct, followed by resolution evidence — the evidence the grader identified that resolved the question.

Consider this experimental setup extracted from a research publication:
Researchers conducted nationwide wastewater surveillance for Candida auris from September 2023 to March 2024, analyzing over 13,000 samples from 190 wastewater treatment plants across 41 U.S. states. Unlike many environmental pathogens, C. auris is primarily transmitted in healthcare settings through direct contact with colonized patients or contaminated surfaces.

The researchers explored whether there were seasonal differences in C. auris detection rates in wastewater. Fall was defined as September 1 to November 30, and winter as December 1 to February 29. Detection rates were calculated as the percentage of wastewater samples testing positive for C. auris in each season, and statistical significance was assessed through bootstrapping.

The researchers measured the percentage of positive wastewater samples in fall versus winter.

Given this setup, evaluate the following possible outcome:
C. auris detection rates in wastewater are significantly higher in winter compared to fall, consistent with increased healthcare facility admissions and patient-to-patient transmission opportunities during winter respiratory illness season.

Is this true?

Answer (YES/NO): NO